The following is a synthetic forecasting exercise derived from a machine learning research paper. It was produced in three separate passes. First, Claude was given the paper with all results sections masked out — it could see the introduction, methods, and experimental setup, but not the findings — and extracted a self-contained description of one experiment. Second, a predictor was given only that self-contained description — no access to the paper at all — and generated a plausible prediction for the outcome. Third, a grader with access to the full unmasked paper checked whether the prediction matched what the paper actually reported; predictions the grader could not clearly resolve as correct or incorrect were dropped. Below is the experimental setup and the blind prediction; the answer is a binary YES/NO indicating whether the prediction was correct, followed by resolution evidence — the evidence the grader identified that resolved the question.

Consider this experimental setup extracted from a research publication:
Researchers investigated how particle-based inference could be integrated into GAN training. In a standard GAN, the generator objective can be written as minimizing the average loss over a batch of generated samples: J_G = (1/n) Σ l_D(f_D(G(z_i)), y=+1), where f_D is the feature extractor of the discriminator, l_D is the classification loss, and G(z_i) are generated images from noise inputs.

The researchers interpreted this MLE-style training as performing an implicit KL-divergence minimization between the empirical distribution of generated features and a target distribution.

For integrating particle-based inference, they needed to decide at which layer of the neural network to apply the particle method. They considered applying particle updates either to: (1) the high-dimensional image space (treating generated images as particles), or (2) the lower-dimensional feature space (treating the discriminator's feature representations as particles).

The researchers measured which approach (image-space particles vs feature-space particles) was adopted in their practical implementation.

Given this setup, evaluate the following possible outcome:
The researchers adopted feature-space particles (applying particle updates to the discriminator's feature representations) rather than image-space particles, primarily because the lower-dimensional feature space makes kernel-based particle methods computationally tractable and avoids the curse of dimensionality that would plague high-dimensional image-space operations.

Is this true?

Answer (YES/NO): YES